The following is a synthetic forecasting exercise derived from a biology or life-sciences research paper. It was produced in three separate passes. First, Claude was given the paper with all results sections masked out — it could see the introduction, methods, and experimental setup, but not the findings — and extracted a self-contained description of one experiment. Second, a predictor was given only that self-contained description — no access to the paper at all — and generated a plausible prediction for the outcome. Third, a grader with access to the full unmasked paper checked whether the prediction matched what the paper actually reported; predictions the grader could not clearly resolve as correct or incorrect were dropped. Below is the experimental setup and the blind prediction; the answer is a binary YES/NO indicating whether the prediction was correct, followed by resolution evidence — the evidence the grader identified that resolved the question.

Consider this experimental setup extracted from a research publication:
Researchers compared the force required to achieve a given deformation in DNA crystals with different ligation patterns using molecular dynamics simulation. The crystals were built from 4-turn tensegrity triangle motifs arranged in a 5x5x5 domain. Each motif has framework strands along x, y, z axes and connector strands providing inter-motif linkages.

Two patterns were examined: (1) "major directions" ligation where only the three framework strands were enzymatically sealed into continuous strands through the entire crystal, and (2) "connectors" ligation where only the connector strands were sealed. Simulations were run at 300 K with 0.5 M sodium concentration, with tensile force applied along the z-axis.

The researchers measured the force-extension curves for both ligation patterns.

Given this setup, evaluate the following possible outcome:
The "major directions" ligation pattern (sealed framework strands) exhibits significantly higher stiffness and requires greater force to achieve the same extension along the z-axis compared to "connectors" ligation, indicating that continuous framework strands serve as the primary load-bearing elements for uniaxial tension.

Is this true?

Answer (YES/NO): NO